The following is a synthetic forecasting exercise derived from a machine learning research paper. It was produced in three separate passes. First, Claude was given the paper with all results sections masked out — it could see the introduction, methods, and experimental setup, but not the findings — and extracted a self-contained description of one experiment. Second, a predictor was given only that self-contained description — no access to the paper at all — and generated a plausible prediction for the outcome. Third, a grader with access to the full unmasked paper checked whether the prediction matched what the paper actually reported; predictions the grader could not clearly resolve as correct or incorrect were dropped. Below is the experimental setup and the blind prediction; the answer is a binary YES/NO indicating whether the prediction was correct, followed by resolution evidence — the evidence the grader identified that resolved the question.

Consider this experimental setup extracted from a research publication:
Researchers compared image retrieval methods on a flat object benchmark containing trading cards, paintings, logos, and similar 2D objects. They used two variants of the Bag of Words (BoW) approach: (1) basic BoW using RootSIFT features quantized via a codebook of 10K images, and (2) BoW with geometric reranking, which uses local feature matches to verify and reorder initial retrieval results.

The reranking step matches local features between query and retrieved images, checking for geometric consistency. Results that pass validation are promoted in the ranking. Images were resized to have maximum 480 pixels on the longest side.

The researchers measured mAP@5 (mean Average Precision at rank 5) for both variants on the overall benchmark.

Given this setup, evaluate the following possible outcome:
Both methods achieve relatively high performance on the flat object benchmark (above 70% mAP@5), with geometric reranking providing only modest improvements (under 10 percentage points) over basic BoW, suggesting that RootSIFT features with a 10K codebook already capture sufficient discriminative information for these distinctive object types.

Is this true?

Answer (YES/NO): YES